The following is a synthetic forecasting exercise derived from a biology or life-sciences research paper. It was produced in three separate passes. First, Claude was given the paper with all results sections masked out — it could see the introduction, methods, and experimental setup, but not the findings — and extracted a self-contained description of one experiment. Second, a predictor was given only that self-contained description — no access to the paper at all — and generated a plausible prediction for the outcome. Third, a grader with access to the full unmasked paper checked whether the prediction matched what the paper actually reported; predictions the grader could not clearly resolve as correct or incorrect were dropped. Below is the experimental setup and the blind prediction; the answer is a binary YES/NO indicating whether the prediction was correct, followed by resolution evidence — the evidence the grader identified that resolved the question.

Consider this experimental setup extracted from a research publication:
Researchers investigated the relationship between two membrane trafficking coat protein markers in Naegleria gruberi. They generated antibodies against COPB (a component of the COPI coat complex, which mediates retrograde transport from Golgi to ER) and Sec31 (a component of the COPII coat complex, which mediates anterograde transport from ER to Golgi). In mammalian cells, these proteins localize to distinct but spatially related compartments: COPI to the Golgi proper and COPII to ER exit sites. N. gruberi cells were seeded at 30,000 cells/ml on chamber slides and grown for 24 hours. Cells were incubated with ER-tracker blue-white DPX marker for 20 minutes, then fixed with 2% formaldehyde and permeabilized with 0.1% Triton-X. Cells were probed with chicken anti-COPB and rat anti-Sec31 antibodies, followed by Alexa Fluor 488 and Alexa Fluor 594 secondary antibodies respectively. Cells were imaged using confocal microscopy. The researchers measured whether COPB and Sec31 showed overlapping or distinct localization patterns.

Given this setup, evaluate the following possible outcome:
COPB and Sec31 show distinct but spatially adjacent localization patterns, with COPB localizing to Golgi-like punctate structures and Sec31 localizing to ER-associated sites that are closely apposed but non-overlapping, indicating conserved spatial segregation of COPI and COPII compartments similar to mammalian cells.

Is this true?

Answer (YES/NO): NO